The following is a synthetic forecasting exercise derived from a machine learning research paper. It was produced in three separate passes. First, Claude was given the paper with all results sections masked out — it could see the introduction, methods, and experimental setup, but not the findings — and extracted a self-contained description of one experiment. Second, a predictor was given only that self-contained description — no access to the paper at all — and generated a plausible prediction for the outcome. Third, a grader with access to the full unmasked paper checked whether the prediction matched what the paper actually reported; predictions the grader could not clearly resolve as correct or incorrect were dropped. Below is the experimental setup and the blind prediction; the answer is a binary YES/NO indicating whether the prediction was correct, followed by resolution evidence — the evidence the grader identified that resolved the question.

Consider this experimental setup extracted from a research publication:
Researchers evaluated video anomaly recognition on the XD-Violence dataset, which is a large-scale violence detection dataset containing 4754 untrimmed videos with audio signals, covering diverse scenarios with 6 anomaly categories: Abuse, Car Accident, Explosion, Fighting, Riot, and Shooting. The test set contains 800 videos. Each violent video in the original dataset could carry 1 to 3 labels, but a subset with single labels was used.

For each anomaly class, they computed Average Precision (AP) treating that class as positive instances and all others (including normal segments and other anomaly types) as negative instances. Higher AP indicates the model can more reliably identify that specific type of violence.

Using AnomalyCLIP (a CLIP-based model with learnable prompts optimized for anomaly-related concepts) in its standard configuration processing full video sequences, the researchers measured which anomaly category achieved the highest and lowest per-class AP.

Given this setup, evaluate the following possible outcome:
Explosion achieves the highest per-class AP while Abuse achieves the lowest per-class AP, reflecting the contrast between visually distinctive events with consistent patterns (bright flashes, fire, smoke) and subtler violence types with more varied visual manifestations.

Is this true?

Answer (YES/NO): NO